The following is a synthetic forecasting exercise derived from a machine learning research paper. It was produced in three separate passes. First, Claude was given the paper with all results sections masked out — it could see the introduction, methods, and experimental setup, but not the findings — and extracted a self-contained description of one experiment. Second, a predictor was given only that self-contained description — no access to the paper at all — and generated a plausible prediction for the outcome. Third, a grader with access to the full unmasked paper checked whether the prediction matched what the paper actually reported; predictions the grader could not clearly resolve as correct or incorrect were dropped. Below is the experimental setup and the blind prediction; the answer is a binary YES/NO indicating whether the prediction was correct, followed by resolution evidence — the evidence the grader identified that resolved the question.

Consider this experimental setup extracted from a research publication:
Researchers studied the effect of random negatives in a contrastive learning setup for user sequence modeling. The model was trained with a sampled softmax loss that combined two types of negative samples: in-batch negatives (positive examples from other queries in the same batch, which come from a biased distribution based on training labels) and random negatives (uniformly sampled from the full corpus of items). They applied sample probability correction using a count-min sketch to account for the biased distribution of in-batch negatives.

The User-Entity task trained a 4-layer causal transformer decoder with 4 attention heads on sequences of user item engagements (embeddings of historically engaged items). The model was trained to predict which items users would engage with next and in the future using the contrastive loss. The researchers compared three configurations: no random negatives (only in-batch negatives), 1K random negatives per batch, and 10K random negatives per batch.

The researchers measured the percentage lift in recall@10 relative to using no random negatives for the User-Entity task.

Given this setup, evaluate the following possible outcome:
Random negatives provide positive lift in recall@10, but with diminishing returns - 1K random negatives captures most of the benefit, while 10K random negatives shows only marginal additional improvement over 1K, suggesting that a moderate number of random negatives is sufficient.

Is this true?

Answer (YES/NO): NO